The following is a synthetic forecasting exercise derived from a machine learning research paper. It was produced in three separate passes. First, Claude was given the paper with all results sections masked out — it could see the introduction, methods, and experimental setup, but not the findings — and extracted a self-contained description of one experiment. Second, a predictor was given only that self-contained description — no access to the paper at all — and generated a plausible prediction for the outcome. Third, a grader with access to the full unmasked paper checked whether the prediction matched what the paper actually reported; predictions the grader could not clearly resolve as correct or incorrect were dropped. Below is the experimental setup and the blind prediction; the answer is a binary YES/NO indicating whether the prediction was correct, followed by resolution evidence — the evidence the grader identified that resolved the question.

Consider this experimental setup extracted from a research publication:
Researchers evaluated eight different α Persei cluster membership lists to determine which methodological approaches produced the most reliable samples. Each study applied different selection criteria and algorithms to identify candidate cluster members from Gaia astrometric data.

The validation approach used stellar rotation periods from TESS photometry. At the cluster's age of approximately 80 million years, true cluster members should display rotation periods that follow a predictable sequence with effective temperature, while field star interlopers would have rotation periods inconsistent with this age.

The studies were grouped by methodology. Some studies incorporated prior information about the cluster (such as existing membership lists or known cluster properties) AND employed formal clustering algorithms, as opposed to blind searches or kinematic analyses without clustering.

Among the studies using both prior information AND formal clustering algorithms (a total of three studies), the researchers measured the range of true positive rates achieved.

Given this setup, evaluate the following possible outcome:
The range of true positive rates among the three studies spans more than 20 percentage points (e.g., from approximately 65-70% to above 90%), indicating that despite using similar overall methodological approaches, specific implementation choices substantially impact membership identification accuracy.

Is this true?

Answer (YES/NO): NO